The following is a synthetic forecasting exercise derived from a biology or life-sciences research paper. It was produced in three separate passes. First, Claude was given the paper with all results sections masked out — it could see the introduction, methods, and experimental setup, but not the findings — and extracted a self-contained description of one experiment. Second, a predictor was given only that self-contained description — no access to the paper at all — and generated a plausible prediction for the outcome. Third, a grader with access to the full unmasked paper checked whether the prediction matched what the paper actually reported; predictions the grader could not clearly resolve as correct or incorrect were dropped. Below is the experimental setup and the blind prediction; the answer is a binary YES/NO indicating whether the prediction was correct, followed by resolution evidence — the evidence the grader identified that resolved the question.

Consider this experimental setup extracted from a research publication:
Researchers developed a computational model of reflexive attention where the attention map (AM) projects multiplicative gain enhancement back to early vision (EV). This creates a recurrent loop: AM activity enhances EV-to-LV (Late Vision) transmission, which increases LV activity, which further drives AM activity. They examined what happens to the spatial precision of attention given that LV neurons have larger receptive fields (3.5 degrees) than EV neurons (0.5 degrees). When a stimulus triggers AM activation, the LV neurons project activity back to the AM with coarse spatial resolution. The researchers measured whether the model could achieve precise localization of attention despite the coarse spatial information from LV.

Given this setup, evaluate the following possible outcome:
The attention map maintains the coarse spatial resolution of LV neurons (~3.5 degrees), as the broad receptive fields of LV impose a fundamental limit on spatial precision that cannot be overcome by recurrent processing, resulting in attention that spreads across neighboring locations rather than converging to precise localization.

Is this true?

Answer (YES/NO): NO